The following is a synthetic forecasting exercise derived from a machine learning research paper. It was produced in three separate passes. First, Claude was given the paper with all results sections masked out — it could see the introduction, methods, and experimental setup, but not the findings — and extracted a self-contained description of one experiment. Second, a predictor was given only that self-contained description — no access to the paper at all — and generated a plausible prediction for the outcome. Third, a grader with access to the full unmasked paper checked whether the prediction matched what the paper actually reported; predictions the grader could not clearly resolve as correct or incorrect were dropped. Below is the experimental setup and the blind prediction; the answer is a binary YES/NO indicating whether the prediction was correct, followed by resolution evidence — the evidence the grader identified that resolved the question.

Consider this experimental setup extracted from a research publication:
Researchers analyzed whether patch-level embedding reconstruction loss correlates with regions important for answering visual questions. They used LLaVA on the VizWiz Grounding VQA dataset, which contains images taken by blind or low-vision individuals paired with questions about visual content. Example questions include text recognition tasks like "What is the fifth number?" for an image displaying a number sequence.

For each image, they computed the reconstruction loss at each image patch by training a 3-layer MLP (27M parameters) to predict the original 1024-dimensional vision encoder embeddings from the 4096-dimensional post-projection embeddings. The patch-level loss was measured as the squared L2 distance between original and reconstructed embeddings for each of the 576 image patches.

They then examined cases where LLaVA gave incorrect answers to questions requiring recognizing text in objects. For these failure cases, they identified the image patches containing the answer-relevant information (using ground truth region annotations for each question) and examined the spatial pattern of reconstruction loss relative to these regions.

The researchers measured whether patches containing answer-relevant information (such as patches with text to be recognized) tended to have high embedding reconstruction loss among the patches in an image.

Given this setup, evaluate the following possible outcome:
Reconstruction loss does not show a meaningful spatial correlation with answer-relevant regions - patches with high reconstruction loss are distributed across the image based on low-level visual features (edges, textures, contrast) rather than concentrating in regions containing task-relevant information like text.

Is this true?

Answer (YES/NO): NO